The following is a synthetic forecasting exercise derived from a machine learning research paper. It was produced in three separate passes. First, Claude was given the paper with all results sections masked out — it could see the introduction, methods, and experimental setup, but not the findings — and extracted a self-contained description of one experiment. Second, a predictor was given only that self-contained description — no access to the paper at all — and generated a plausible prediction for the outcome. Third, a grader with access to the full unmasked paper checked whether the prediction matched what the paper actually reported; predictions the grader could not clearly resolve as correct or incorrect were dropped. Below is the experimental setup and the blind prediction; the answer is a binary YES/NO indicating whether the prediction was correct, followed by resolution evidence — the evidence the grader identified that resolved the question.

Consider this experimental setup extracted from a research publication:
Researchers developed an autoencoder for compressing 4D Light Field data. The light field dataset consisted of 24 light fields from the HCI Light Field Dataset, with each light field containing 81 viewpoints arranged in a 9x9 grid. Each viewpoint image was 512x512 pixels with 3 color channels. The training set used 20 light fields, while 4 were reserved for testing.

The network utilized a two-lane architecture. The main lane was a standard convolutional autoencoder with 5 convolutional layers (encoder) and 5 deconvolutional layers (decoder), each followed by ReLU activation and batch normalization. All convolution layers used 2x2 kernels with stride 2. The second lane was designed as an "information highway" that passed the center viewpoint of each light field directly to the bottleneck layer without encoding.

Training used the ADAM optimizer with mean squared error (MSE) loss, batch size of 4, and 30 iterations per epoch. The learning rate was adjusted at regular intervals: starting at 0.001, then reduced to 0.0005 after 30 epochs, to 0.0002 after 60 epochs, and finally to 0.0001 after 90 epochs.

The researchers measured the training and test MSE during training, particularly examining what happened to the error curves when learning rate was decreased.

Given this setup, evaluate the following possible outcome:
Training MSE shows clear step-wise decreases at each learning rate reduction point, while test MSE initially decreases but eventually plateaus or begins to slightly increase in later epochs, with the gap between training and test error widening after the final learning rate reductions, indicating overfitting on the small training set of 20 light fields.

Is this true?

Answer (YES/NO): NO